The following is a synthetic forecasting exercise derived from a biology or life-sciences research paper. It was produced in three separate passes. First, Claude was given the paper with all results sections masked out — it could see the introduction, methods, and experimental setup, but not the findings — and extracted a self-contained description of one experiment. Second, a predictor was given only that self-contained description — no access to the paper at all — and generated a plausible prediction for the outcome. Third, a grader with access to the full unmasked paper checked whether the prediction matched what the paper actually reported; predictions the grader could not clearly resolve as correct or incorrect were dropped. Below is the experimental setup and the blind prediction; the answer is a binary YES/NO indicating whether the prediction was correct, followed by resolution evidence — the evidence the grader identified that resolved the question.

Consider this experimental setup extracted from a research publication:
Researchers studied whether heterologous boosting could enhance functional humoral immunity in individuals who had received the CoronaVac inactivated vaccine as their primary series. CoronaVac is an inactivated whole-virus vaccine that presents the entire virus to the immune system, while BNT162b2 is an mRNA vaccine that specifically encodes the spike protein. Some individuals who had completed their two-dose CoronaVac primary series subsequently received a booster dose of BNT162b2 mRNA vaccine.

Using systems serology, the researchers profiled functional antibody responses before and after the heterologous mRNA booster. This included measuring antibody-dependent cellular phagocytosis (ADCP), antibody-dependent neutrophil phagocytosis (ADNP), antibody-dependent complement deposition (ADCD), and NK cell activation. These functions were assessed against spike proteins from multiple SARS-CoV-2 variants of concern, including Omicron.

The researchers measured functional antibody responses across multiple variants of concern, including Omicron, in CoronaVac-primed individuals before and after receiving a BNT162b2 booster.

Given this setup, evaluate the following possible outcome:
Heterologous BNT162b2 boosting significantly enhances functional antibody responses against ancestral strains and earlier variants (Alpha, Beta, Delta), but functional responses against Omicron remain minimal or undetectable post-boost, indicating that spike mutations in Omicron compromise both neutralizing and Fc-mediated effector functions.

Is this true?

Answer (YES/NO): NO